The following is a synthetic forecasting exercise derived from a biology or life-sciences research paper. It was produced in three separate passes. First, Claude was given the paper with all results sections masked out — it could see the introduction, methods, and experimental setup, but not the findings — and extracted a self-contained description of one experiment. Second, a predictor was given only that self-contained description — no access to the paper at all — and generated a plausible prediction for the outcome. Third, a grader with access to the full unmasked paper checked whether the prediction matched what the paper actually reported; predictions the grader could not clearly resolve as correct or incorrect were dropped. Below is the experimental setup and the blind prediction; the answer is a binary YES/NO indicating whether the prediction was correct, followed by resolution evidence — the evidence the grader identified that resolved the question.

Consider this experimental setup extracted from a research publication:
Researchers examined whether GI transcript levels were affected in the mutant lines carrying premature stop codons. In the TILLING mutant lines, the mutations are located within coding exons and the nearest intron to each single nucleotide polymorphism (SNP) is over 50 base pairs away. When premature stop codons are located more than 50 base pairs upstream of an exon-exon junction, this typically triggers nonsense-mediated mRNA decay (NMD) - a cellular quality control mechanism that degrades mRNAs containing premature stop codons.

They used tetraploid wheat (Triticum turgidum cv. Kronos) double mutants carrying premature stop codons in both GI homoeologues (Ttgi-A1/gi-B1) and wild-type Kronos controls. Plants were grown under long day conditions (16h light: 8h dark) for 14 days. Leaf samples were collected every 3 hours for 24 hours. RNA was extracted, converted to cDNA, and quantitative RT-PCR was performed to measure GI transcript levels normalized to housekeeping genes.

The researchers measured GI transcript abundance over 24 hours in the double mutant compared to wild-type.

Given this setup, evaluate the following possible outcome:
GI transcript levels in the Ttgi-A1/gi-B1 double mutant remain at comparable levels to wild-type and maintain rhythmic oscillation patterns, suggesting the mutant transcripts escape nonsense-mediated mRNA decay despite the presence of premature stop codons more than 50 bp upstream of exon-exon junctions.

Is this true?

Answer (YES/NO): NO